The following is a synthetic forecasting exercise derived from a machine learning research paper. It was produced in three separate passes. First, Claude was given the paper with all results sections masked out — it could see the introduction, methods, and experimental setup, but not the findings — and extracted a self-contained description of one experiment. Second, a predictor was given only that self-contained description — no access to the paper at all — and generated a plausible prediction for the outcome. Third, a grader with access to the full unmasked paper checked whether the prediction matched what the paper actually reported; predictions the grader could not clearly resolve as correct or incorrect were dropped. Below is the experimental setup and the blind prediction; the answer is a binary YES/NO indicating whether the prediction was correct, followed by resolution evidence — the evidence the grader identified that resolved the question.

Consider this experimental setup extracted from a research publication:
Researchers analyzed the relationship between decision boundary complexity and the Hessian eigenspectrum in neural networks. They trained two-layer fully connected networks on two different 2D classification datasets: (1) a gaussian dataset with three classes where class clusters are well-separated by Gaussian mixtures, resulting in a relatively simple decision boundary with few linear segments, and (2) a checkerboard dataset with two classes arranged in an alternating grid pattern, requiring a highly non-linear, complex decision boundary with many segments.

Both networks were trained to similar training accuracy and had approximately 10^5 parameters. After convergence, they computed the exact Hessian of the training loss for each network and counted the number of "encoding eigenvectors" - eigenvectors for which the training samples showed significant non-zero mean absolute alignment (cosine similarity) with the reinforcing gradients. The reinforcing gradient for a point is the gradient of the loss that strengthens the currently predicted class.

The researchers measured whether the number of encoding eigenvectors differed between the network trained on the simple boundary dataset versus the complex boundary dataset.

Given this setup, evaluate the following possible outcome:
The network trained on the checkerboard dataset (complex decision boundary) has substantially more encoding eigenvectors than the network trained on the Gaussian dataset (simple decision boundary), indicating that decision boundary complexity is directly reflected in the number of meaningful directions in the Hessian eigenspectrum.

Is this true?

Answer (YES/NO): NO